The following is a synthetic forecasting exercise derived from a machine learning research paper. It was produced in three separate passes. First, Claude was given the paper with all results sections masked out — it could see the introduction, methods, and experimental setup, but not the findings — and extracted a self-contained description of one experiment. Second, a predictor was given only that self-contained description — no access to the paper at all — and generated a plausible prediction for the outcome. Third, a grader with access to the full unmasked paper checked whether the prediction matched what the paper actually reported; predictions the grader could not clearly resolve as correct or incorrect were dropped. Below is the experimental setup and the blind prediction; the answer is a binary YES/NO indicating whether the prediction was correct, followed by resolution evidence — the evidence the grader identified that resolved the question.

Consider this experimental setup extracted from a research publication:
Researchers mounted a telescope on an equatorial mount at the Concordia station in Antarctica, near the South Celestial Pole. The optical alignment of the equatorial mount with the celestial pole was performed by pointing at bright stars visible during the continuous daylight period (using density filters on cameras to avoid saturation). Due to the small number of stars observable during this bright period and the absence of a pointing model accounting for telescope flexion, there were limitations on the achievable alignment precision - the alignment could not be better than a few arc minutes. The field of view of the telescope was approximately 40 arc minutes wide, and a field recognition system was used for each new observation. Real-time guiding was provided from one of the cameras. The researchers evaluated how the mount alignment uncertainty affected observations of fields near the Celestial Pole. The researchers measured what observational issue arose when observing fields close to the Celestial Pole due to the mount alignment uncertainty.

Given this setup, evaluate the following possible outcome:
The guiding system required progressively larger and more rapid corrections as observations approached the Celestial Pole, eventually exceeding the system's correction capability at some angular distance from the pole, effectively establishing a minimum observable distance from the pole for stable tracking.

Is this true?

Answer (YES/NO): NO